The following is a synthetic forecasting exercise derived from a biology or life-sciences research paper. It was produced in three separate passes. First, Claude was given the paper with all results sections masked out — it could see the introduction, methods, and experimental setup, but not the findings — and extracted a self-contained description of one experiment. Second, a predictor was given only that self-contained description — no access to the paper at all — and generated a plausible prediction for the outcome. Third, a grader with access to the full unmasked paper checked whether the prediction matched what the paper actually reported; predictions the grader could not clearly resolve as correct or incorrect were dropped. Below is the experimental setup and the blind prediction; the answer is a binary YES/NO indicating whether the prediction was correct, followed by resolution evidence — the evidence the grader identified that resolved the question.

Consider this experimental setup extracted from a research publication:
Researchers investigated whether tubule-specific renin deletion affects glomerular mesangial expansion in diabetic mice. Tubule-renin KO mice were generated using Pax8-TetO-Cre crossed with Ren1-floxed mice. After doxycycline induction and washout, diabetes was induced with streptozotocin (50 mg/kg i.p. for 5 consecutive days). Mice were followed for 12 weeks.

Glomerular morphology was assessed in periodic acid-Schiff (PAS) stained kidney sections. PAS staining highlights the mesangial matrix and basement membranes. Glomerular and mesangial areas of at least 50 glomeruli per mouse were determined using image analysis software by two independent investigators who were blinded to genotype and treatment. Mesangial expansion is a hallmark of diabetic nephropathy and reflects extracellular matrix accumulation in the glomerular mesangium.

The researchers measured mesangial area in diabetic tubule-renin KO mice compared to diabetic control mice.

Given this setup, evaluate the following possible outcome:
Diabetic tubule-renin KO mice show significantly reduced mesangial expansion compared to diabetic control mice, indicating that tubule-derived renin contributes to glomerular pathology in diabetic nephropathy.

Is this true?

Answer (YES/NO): YES